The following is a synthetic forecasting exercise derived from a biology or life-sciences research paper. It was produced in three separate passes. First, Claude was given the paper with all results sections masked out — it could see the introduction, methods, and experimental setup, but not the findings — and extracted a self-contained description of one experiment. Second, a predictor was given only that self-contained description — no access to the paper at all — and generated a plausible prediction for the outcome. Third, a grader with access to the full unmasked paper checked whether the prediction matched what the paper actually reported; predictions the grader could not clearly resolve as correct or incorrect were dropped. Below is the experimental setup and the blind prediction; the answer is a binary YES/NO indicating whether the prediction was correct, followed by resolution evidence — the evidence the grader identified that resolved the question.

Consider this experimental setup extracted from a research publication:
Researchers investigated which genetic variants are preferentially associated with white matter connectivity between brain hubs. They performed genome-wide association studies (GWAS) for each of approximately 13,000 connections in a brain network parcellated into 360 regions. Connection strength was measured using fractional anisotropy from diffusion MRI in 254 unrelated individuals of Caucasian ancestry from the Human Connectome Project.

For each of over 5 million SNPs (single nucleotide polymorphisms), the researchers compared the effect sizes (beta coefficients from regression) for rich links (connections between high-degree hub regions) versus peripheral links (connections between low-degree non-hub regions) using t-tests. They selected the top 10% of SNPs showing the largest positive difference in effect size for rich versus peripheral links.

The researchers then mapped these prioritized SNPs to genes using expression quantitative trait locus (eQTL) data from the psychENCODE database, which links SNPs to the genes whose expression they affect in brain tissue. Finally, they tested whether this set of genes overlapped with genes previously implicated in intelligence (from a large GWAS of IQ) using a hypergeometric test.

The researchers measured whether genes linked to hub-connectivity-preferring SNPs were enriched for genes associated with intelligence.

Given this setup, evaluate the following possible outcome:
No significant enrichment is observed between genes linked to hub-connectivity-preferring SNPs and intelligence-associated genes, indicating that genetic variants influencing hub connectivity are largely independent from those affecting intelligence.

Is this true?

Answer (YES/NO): NO